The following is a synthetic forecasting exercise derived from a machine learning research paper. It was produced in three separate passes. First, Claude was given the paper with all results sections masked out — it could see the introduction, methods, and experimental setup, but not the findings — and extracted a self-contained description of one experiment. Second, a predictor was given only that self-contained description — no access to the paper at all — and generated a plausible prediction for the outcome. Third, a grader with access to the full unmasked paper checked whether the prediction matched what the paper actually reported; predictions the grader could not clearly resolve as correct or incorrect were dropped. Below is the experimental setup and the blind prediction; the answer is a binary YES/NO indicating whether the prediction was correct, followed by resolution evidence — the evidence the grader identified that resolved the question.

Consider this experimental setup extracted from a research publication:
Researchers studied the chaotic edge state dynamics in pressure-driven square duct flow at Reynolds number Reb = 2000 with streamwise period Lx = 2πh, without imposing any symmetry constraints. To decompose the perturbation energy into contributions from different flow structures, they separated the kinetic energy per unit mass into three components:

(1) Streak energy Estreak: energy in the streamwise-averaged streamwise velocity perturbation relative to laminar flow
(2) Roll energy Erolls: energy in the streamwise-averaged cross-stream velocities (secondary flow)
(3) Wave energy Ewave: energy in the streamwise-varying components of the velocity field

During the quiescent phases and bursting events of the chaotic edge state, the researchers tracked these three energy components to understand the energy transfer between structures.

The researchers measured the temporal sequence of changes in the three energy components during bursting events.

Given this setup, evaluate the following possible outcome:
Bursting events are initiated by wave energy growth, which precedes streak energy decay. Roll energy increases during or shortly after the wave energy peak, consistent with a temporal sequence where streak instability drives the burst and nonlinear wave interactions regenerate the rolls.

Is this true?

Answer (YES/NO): NO